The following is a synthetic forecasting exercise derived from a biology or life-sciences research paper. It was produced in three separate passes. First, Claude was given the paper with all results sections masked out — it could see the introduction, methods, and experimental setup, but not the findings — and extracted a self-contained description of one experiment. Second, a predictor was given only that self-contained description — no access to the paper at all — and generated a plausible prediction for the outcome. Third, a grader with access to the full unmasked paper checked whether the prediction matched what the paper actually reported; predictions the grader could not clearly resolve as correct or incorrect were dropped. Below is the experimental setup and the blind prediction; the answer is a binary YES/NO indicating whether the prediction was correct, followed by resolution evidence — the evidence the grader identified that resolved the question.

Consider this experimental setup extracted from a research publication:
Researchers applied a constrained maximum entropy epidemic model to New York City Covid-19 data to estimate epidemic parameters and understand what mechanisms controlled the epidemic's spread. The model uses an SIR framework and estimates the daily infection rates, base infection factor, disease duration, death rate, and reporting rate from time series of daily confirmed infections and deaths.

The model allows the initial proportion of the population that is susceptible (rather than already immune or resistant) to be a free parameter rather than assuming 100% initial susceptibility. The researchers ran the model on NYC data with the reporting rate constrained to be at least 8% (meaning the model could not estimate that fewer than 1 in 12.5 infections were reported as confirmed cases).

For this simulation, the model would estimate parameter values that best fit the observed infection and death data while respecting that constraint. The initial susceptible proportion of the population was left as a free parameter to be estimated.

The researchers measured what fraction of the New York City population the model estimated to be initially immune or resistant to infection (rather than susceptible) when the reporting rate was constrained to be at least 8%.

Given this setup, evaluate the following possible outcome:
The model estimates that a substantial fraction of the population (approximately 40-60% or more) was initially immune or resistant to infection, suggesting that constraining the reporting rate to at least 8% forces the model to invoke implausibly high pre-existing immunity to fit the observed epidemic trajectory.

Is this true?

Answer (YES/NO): YES